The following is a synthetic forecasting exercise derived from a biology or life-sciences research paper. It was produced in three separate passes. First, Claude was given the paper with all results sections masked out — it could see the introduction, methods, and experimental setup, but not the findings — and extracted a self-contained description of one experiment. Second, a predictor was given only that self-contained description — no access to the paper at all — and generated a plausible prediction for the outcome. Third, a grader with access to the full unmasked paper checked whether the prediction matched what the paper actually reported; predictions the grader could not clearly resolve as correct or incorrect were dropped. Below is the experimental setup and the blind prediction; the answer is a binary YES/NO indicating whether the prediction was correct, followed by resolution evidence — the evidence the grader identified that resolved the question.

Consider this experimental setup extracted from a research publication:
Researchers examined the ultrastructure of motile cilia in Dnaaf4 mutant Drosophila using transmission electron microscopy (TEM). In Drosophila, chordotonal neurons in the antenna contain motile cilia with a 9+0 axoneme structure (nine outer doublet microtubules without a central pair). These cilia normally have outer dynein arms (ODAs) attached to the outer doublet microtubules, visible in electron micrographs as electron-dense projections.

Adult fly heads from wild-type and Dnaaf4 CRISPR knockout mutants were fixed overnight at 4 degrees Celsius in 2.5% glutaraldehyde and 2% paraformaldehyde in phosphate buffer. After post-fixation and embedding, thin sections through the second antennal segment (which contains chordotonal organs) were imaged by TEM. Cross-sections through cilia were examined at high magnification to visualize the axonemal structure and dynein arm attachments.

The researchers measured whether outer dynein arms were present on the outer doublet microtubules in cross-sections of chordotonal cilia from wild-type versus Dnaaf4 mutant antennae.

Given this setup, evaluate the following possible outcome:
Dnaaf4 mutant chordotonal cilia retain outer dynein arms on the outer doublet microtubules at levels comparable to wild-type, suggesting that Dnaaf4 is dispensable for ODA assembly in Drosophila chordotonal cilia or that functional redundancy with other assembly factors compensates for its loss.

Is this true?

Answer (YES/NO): NO